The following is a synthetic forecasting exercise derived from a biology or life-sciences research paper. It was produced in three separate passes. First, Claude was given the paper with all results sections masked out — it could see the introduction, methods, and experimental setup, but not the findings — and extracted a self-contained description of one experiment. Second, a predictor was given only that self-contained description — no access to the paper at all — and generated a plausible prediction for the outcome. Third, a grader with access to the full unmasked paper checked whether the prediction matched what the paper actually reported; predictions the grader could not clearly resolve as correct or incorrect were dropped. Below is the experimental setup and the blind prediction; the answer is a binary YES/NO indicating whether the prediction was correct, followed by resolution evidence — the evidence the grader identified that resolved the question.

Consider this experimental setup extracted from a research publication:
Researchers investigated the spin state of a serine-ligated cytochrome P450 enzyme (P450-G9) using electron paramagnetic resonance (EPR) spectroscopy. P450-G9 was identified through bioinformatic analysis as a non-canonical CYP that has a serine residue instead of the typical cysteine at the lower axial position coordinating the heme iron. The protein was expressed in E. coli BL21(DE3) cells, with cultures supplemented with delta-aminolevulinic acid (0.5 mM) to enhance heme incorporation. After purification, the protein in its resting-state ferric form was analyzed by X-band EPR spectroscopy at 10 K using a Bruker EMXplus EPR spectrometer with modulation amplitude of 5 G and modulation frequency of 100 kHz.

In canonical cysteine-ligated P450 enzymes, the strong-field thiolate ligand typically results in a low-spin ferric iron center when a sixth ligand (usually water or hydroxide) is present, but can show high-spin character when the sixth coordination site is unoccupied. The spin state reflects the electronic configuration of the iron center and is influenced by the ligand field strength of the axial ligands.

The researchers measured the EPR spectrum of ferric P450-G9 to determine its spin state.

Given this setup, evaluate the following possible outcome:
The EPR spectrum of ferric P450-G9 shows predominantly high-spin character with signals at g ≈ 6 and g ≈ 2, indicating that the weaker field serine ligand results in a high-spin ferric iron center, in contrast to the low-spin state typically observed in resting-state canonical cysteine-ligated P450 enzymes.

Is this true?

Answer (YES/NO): NO